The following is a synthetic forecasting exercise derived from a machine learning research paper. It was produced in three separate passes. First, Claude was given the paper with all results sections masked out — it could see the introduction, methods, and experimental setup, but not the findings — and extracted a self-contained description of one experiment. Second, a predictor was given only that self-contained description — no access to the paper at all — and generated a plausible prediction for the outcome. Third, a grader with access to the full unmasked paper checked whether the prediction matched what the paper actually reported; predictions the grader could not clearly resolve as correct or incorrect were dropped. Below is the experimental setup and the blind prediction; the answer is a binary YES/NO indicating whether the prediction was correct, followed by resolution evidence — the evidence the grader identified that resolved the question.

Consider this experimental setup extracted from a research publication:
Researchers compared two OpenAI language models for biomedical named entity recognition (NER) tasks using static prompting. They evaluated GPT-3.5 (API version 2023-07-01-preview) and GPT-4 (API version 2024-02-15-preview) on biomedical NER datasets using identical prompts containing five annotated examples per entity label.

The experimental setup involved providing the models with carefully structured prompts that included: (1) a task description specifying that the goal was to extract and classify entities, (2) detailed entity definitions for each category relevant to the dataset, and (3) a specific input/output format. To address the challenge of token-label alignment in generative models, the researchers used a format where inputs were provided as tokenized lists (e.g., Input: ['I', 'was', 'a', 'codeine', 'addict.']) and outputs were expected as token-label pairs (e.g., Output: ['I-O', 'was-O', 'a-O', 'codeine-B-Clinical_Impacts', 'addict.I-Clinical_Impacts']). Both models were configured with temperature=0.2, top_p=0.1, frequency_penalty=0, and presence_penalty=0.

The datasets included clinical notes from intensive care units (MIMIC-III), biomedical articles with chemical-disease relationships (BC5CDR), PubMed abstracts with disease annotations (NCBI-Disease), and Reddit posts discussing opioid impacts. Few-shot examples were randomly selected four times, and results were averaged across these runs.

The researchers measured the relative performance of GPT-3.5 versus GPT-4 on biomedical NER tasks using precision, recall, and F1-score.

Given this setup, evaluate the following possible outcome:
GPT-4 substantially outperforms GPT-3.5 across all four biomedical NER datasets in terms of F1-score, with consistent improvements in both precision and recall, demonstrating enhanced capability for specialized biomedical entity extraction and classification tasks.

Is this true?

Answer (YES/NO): YES